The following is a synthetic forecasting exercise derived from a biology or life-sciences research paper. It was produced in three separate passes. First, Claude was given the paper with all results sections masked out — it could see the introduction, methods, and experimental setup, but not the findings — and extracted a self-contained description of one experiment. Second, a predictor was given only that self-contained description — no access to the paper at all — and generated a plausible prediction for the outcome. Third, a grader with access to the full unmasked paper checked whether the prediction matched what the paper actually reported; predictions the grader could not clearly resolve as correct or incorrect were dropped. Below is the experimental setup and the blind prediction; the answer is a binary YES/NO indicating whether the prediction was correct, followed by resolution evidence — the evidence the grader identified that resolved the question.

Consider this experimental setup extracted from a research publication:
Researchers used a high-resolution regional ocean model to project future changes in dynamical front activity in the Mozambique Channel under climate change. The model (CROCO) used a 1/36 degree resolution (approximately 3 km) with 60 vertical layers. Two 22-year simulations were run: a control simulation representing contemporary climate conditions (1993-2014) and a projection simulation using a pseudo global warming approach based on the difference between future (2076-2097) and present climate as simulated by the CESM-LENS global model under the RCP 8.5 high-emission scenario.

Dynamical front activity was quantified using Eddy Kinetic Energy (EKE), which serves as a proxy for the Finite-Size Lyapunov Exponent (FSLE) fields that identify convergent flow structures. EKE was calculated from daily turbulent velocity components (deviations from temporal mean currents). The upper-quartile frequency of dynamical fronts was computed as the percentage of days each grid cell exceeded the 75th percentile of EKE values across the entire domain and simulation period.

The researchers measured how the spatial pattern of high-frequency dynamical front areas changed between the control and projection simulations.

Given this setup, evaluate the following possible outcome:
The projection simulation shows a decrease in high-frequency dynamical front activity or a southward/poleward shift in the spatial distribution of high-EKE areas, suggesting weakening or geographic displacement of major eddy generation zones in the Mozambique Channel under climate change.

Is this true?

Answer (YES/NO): NO